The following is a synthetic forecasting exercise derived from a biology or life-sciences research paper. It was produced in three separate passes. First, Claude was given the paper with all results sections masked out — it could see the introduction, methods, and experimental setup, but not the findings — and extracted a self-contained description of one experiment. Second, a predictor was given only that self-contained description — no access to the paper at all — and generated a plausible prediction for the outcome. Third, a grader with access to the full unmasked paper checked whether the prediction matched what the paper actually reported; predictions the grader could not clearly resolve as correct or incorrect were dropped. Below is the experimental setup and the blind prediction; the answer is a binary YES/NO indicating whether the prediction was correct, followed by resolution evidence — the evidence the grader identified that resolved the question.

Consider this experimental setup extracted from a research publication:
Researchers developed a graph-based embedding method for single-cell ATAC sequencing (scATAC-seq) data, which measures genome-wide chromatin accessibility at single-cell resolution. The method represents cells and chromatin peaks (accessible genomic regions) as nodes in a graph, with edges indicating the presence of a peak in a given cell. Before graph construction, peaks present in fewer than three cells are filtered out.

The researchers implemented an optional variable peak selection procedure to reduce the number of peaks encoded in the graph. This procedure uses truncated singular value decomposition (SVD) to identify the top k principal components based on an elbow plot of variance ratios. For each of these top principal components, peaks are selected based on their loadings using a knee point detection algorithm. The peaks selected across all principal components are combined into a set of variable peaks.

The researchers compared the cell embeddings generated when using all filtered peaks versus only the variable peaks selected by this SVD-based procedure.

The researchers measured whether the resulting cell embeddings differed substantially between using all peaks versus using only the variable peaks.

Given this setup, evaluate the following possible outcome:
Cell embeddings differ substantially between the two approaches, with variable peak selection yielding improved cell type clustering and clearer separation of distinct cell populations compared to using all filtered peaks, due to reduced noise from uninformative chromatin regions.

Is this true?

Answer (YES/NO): NO